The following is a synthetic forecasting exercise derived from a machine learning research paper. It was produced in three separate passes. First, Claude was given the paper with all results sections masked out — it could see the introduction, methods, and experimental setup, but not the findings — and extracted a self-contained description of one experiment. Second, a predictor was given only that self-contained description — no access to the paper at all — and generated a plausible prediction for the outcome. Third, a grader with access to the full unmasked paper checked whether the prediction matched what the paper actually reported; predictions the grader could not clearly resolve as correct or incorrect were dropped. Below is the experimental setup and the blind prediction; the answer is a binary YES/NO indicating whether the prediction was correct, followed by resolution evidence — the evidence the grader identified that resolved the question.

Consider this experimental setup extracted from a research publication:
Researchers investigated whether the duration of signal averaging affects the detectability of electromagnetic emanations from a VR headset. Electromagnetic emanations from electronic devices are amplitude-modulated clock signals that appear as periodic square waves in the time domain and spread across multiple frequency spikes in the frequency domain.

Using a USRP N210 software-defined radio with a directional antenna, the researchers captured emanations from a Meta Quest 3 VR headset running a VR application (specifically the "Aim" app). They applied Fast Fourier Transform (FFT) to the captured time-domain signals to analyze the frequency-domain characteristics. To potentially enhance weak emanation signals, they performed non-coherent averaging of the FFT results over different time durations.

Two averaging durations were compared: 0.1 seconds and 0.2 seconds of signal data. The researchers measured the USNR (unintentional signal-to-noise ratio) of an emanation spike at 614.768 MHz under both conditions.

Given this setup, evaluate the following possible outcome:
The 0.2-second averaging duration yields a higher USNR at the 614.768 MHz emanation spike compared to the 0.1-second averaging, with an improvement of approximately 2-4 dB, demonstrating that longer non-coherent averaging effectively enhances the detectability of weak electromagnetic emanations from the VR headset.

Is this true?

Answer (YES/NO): NO